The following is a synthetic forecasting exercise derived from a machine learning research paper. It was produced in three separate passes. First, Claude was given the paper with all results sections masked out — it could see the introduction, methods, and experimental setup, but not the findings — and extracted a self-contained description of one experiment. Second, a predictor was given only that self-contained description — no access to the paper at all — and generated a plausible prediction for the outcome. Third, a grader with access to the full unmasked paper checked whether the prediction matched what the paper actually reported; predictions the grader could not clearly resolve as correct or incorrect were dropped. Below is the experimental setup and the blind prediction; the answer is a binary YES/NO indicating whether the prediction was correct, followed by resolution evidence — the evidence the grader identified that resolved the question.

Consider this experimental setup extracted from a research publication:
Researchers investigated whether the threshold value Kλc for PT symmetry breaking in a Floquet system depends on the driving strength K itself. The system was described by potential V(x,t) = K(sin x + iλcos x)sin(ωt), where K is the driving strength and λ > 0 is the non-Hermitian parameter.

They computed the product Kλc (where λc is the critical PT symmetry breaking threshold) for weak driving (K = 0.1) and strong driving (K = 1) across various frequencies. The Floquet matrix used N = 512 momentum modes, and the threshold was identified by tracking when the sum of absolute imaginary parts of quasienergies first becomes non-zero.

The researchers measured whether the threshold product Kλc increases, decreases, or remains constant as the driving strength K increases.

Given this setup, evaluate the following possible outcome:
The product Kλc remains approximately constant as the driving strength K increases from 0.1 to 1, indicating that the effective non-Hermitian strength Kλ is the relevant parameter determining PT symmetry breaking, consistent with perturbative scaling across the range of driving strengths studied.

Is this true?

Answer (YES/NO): NO